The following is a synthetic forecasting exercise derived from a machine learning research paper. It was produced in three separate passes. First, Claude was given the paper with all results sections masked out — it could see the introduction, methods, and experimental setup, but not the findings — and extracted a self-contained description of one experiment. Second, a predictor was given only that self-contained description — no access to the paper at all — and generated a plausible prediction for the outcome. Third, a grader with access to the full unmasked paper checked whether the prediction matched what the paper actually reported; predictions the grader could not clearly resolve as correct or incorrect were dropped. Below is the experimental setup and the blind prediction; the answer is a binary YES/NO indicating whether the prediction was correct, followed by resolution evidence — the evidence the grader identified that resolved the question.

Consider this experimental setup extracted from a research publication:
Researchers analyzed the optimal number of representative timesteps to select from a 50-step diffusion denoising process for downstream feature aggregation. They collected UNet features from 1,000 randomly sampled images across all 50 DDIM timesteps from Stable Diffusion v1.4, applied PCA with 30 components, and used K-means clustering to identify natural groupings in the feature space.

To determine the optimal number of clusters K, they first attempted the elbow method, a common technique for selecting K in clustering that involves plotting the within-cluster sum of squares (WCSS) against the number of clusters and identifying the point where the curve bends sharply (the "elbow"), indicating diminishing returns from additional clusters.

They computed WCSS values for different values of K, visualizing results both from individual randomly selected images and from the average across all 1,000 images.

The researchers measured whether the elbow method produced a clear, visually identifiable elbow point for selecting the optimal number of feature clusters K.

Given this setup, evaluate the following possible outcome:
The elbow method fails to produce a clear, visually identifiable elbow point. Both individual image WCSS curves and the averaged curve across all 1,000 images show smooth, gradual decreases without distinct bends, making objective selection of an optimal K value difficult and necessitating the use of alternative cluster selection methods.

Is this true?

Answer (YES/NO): YES